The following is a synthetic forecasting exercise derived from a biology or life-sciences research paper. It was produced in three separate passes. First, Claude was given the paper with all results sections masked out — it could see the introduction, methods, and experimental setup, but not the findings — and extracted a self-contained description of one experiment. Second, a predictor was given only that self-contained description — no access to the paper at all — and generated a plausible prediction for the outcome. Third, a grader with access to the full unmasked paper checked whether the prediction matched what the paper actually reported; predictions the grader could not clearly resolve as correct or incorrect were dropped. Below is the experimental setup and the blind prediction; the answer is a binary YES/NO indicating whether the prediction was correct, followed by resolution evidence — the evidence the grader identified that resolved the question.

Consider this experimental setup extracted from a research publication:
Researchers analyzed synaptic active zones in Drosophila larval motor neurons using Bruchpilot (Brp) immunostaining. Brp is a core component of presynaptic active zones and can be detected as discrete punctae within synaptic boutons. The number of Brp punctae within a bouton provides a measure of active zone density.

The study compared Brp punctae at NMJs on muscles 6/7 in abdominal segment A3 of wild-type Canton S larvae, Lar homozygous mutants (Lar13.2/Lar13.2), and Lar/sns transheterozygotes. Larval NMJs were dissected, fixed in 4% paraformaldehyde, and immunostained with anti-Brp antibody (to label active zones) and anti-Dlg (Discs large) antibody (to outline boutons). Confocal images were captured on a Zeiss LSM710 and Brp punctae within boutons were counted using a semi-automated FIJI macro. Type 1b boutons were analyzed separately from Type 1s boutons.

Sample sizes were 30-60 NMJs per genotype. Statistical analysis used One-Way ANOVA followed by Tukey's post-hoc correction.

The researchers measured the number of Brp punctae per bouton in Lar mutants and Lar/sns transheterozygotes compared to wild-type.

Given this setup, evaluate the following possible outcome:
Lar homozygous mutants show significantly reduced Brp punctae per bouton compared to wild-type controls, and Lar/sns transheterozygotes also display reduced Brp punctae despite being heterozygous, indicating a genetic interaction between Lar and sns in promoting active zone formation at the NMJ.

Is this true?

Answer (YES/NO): YES